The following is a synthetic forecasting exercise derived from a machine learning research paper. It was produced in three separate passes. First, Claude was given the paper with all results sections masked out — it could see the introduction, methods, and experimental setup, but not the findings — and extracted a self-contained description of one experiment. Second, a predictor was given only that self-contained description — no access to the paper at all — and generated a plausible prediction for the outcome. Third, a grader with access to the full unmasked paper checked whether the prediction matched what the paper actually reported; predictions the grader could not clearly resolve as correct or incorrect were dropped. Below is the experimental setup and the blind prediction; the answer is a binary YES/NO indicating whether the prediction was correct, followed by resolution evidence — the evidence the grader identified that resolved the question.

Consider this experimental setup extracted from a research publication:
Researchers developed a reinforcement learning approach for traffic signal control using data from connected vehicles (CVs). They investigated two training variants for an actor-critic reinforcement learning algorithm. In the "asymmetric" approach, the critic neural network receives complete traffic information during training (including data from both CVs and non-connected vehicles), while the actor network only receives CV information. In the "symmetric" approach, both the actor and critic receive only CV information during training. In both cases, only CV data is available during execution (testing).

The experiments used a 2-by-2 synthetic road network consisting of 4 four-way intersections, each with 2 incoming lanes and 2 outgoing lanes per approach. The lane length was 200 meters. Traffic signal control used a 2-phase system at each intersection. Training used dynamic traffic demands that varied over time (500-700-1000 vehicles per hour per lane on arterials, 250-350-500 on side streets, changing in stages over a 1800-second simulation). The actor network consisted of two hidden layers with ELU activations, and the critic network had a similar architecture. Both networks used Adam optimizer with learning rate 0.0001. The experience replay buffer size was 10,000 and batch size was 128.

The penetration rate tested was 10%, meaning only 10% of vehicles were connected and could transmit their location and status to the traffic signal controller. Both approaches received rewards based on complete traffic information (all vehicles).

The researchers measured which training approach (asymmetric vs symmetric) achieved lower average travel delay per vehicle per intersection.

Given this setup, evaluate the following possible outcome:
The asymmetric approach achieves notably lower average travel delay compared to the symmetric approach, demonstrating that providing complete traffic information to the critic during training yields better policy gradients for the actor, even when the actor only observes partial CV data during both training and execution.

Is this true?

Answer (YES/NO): YES